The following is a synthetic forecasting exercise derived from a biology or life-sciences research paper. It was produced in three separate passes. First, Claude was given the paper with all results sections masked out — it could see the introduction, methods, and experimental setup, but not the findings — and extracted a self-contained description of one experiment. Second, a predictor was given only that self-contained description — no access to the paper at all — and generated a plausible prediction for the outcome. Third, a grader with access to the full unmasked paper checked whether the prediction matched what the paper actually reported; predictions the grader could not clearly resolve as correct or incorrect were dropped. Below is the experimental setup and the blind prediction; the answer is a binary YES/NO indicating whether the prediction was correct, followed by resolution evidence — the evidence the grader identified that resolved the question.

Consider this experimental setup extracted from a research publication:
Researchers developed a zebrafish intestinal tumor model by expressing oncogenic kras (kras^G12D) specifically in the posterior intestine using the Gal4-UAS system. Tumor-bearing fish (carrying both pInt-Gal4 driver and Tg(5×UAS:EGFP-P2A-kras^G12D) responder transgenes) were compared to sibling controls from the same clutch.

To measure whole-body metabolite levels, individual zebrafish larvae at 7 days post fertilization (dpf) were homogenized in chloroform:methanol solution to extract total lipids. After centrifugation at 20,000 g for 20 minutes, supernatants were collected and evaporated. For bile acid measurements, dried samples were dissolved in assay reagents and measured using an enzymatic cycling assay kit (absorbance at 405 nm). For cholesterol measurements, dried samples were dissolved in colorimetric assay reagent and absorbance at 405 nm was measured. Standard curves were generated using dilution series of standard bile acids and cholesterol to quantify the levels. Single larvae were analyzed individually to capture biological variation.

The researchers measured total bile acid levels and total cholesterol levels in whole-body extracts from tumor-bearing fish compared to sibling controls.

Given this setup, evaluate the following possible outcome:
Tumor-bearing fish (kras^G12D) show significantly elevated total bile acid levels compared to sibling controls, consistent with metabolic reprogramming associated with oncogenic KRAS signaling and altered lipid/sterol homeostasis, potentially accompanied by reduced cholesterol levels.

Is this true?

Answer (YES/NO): NO